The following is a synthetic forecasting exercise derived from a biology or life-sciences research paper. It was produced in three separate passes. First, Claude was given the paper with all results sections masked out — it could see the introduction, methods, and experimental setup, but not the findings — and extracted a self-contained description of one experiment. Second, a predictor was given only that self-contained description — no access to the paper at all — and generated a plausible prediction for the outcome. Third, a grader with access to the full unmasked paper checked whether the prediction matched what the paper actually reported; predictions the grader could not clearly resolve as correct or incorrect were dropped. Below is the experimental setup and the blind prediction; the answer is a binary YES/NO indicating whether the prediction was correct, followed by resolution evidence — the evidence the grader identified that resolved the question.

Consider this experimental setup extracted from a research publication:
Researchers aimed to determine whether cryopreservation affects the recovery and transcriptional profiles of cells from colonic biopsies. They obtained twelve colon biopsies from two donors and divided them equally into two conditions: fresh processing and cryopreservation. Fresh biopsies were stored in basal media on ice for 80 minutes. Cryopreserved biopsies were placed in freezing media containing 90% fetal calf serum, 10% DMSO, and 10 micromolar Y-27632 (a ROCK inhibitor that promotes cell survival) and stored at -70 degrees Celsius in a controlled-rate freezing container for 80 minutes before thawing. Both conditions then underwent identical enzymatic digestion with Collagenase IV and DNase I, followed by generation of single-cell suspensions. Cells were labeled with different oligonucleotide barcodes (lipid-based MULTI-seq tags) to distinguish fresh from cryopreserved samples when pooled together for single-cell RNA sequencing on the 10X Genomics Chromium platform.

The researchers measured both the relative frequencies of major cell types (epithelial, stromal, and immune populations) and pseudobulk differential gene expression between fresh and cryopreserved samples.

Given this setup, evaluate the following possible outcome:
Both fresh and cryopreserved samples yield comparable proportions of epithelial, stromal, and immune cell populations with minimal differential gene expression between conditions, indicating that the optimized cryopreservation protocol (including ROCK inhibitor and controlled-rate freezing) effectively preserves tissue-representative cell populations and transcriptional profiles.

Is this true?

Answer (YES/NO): YES